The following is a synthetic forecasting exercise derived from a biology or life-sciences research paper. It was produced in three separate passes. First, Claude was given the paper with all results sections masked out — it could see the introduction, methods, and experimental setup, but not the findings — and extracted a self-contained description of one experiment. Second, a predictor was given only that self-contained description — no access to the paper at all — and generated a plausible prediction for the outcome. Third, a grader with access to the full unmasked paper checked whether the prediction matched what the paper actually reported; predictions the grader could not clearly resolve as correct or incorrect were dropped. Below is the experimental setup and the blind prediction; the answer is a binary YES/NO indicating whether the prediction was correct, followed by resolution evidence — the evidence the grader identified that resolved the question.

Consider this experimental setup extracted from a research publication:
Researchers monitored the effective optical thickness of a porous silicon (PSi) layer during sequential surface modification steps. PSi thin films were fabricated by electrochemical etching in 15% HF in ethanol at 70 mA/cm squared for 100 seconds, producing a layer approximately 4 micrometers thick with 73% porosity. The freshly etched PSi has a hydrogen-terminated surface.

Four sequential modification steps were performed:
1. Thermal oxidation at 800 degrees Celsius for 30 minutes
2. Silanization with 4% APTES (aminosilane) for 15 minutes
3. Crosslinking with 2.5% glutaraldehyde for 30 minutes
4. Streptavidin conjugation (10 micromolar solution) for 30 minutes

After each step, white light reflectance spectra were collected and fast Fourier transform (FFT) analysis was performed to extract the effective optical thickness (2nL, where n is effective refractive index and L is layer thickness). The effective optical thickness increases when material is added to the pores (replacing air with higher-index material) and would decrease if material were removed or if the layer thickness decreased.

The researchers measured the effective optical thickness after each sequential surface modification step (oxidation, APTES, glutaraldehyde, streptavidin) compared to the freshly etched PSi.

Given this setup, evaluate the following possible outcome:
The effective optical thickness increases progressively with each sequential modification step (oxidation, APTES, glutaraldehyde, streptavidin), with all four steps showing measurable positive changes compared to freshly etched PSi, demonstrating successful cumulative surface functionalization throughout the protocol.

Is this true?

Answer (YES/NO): YES